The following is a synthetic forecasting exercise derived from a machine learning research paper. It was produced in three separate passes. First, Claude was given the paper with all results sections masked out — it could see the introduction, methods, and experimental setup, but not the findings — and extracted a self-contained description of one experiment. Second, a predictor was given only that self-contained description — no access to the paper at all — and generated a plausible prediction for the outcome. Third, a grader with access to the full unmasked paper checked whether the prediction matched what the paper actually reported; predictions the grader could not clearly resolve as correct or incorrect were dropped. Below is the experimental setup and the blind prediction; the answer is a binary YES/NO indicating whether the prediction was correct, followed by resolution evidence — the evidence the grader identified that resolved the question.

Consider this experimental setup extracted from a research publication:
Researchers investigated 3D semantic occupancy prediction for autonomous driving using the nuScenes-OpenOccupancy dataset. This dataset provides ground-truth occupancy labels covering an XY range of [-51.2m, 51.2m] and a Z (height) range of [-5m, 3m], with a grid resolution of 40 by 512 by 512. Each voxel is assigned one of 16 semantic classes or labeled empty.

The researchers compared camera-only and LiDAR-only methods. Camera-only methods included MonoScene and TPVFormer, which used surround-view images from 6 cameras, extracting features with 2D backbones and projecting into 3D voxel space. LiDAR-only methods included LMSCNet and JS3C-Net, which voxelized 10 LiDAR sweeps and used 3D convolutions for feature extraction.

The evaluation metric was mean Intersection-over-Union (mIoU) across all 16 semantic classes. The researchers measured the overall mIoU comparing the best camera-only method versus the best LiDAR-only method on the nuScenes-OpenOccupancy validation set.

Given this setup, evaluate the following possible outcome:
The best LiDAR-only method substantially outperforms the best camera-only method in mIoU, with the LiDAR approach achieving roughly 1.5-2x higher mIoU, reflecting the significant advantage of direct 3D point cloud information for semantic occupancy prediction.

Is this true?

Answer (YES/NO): YES